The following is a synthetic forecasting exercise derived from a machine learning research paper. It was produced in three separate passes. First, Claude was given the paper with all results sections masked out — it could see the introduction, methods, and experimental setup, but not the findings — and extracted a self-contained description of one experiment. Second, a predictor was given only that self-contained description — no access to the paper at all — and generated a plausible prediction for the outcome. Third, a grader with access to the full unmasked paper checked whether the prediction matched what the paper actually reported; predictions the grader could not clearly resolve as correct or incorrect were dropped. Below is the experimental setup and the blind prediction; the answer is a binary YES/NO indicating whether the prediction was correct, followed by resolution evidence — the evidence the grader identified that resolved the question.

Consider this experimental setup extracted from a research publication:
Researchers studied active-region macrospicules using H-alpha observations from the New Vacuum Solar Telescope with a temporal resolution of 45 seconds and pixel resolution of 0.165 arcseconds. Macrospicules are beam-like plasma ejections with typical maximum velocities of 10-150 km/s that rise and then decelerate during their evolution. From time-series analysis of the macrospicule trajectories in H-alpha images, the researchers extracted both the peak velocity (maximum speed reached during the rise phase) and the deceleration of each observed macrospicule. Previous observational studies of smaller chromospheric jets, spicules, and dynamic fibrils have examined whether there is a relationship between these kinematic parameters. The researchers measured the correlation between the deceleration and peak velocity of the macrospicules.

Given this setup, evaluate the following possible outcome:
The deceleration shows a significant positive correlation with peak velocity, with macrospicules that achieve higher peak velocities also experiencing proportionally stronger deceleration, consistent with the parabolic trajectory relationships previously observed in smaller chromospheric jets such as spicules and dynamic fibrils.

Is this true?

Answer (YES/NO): YES